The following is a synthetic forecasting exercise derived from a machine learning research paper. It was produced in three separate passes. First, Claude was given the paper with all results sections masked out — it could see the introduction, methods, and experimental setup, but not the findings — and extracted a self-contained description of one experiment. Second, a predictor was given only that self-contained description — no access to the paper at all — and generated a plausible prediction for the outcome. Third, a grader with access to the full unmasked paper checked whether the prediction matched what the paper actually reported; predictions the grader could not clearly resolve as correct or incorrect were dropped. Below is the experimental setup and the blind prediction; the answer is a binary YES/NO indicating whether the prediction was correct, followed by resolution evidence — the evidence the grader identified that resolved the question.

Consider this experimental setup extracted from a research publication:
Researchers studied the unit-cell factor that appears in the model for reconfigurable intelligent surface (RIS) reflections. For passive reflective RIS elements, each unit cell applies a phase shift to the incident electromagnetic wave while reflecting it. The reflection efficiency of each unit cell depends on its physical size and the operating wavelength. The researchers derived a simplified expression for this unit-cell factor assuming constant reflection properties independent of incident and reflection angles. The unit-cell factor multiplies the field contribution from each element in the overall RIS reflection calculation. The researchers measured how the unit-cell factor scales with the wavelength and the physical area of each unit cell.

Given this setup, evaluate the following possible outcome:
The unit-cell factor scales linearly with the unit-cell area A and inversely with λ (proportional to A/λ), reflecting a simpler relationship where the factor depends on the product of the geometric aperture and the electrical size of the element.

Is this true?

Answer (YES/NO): NO